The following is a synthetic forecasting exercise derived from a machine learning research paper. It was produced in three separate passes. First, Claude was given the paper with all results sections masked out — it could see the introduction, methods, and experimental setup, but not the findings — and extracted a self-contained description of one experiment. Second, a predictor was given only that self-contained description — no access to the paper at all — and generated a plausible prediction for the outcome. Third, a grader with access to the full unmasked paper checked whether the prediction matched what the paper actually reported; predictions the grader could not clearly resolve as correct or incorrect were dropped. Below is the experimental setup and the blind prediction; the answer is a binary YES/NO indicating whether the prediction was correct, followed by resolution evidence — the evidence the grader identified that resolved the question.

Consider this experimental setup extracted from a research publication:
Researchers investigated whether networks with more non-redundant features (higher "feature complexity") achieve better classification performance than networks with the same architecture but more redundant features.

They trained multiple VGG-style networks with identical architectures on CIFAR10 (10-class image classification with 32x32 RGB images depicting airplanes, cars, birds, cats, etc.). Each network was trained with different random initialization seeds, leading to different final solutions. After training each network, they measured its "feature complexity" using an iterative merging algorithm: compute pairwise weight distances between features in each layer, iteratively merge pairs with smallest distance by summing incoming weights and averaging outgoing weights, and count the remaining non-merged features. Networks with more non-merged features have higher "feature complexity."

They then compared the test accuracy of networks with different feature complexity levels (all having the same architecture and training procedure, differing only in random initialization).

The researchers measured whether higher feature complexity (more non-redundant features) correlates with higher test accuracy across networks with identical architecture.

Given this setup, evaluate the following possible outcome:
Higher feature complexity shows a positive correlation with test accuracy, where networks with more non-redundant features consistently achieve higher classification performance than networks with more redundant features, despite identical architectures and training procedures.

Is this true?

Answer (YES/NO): YES